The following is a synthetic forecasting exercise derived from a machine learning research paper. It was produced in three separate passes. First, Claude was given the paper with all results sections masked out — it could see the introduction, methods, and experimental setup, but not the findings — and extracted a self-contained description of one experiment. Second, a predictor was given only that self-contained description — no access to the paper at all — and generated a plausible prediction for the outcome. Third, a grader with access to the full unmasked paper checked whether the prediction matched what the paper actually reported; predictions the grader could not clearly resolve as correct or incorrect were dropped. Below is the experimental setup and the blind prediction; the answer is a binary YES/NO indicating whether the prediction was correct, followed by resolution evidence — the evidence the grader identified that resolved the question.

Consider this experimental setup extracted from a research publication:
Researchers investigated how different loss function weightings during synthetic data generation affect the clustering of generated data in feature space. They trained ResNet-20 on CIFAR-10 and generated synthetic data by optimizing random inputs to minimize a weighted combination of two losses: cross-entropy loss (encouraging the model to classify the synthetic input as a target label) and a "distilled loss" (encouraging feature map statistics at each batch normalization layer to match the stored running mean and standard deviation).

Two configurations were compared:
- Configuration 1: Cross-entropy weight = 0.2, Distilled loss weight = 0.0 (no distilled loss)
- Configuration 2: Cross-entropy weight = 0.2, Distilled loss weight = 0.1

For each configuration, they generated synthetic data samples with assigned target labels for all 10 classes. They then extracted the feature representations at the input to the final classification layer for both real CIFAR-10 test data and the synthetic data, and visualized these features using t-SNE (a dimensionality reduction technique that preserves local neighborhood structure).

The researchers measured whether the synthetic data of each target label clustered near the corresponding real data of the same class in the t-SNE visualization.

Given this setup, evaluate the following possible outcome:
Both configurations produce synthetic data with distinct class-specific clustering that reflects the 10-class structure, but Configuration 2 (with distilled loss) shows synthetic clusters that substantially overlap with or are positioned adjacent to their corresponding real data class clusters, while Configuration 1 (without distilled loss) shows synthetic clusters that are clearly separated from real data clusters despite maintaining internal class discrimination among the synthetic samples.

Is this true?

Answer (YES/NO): NO